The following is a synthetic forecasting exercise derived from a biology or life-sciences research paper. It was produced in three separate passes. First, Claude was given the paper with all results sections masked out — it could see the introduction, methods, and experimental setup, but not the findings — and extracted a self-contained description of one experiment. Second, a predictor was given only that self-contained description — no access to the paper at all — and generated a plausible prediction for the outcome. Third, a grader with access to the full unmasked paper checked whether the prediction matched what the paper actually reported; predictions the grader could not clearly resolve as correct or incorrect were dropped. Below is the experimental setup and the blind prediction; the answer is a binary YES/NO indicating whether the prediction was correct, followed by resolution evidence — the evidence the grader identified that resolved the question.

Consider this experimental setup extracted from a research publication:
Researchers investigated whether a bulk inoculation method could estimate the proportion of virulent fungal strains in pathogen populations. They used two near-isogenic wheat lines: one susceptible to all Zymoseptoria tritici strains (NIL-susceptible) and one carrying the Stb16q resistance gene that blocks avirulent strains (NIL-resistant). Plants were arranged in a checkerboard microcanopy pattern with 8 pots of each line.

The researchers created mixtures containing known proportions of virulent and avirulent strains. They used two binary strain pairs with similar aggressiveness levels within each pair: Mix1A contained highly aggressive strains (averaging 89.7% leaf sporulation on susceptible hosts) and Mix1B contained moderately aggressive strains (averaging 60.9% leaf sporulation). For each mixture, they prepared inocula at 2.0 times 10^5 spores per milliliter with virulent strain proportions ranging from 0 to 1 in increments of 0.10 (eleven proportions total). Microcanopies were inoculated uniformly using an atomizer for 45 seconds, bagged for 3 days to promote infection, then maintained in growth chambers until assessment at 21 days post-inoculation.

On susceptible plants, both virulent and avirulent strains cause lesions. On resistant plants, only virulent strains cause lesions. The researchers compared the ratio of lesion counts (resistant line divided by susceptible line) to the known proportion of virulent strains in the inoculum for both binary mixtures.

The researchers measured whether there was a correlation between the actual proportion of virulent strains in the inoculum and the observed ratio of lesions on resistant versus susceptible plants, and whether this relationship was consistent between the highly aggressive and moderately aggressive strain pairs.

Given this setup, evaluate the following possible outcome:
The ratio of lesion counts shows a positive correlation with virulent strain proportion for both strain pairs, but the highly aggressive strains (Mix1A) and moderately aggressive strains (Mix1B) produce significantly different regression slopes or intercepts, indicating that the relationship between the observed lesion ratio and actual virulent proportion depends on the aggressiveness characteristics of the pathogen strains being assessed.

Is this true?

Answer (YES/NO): NO